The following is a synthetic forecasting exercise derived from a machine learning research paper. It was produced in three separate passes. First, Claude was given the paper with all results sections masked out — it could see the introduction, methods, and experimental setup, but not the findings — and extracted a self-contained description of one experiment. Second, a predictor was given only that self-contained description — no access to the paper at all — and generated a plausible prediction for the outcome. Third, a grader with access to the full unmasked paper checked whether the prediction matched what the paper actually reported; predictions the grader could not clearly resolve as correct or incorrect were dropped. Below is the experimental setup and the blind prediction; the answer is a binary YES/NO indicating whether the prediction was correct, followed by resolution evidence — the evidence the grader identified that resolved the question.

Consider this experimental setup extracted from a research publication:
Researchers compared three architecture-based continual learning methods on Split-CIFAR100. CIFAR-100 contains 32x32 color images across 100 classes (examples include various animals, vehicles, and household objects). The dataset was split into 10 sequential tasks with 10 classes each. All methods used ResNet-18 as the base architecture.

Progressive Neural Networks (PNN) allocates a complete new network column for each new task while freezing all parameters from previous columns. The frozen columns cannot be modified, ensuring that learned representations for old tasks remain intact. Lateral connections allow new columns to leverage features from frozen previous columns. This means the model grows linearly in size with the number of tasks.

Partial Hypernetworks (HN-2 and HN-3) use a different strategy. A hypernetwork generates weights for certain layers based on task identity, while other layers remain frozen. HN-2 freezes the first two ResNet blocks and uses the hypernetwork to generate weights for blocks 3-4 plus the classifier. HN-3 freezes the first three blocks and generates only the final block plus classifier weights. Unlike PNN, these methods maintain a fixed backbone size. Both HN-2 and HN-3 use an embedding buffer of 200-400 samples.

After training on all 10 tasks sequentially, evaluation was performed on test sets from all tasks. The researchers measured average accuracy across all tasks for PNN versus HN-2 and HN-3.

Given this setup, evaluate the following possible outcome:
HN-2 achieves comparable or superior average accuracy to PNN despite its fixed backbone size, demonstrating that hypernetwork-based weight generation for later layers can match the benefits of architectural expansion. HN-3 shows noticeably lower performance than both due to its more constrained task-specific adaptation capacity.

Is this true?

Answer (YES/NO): NO